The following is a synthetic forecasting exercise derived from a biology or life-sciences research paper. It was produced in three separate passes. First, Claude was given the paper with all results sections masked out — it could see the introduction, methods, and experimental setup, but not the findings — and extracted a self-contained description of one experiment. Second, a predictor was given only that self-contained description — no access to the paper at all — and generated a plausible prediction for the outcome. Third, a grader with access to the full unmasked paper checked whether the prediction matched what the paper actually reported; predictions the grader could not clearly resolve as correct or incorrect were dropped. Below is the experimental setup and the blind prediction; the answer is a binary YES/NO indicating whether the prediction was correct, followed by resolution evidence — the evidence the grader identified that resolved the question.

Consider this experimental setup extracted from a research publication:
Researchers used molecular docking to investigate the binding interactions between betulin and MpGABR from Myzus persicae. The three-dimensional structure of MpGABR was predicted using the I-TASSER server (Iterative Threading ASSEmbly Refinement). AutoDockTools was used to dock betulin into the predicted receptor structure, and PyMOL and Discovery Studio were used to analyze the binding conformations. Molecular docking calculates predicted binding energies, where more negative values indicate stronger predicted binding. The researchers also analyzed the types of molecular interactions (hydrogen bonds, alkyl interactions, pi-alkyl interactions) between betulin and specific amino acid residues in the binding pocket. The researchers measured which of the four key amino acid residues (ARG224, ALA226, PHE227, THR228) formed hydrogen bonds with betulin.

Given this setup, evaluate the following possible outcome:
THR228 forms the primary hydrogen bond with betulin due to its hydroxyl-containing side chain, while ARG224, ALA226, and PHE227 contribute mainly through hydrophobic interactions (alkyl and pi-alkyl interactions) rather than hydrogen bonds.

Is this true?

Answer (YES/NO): NO